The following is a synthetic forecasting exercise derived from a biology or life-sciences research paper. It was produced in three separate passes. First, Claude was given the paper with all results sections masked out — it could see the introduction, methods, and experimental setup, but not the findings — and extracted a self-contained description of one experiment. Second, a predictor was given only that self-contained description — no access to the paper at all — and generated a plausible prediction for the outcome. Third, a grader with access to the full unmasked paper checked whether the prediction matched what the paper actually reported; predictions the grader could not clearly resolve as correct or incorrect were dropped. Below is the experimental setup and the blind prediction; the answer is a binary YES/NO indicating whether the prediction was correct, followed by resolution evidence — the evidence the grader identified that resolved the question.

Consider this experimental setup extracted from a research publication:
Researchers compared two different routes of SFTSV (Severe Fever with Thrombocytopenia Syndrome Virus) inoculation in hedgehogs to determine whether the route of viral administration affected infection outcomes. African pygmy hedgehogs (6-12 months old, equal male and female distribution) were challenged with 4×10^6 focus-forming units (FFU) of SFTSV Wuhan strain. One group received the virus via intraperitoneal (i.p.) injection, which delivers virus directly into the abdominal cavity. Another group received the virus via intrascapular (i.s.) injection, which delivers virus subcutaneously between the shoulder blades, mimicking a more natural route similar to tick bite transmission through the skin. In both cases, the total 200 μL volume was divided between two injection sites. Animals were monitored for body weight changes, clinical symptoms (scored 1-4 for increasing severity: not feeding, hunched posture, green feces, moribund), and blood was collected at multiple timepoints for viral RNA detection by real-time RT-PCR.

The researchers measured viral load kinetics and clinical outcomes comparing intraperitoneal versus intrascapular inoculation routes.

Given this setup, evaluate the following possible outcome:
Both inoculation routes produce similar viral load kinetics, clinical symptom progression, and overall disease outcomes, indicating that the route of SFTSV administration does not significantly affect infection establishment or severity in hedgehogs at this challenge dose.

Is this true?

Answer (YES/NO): YES